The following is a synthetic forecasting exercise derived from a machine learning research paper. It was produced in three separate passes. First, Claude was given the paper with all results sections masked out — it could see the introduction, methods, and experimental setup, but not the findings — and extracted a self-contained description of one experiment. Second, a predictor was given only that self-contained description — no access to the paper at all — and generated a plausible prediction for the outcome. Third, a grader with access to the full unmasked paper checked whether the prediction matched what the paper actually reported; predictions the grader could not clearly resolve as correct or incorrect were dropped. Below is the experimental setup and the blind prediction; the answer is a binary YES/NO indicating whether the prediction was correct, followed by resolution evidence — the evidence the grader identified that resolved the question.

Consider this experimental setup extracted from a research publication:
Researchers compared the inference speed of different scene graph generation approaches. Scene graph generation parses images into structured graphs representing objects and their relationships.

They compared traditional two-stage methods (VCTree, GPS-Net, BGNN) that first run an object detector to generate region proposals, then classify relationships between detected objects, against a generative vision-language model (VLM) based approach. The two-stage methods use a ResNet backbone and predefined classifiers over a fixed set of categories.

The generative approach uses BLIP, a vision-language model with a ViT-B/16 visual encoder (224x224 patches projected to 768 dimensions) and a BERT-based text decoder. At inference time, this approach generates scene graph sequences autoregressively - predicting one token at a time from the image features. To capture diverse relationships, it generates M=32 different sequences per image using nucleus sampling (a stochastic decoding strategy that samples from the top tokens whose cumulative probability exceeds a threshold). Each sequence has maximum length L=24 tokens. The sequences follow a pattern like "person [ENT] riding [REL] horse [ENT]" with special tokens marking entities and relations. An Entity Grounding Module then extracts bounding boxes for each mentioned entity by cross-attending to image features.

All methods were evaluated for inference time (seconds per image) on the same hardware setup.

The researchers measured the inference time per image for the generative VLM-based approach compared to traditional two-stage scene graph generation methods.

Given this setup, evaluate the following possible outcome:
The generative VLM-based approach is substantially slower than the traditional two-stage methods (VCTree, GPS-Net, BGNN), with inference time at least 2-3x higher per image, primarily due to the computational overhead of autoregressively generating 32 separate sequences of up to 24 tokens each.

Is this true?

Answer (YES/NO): YES